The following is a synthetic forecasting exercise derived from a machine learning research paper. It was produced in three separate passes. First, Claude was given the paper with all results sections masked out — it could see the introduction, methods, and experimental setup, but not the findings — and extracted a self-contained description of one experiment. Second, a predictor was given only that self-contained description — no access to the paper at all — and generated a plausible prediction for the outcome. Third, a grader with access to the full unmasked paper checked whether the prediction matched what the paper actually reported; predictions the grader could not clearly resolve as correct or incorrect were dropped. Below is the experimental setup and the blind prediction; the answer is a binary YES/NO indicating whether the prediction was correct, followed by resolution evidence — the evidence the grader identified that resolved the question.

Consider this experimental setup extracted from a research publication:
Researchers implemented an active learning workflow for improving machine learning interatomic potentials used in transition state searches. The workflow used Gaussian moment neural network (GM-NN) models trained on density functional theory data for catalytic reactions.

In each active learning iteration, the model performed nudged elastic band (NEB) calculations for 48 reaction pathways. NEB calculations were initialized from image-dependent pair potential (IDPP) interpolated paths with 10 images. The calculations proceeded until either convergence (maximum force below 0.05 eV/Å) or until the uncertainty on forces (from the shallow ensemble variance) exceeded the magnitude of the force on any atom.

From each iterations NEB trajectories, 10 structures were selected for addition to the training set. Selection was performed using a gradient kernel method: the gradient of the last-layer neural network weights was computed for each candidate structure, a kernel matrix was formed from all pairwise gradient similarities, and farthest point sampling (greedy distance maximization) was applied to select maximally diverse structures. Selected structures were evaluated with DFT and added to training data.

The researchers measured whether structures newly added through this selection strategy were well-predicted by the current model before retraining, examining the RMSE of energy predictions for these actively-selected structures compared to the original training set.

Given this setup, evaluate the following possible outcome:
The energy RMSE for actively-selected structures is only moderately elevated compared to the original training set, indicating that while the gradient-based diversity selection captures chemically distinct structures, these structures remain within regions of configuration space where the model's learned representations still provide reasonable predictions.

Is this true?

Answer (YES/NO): NO